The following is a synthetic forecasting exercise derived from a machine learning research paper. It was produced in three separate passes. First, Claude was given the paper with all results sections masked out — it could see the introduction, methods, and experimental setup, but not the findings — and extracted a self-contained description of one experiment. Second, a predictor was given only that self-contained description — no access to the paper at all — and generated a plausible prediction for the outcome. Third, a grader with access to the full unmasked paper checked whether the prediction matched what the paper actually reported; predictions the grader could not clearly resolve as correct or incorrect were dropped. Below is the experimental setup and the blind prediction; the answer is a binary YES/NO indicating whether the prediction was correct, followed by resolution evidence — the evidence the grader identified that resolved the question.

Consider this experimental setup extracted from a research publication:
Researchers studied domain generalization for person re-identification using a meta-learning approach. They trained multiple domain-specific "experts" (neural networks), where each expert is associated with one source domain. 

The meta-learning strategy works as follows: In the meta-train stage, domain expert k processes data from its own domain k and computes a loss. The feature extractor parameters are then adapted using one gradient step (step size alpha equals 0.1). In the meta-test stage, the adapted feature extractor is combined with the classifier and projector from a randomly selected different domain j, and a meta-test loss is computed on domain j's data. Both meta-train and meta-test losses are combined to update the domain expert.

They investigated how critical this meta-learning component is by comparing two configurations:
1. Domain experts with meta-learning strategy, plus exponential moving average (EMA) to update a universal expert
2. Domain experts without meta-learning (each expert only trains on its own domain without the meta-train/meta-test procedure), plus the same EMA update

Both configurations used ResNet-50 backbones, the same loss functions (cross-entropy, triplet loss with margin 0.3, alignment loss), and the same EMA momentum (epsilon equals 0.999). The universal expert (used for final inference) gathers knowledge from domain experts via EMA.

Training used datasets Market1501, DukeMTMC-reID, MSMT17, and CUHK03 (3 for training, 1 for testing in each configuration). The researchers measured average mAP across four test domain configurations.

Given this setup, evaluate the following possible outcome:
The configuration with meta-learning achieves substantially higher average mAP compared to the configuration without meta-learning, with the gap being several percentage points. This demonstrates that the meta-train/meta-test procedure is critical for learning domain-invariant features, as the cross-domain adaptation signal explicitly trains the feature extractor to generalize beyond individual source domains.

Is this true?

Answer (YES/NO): YES